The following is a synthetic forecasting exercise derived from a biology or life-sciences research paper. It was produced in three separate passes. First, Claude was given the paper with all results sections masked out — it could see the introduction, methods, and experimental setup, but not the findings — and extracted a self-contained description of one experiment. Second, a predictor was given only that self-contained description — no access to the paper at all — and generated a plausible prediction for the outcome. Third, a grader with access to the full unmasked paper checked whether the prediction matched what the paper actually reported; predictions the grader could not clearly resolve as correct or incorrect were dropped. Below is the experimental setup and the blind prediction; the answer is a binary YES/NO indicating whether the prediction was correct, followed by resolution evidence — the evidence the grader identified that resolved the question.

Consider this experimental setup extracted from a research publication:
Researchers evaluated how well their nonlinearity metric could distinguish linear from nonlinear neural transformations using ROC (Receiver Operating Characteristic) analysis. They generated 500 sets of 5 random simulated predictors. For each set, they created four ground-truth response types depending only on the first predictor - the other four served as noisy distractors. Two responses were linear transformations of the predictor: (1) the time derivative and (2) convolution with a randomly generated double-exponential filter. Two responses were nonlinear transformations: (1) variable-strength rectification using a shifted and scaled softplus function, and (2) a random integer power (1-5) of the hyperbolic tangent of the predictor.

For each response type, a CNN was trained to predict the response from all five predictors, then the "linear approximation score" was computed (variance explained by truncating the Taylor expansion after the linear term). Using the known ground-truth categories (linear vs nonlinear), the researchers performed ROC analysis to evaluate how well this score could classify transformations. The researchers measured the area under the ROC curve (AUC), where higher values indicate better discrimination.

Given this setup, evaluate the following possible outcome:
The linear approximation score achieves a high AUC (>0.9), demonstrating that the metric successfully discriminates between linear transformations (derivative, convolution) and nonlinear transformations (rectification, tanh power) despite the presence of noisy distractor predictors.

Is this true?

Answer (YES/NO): YES